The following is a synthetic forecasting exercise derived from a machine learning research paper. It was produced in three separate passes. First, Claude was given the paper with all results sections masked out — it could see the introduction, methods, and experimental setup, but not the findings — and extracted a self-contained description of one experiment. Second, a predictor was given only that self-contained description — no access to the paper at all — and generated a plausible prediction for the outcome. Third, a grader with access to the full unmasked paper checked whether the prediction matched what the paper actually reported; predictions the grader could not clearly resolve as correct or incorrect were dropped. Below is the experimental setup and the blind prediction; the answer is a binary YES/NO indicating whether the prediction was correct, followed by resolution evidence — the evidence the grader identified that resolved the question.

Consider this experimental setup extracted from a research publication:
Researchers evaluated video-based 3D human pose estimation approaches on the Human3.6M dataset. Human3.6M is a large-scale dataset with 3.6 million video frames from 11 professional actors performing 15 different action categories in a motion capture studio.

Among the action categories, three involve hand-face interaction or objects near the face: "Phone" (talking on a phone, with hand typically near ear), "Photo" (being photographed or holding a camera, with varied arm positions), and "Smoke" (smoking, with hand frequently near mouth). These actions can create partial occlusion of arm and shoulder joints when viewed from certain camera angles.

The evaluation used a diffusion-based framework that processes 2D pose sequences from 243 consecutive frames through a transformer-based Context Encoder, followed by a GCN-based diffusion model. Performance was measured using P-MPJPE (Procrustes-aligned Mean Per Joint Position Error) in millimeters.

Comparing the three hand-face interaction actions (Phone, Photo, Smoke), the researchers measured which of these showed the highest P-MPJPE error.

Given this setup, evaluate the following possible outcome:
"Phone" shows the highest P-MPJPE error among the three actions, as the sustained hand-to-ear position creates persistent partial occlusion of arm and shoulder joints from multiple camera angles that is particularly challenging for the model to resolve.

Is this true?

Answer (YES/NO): NO